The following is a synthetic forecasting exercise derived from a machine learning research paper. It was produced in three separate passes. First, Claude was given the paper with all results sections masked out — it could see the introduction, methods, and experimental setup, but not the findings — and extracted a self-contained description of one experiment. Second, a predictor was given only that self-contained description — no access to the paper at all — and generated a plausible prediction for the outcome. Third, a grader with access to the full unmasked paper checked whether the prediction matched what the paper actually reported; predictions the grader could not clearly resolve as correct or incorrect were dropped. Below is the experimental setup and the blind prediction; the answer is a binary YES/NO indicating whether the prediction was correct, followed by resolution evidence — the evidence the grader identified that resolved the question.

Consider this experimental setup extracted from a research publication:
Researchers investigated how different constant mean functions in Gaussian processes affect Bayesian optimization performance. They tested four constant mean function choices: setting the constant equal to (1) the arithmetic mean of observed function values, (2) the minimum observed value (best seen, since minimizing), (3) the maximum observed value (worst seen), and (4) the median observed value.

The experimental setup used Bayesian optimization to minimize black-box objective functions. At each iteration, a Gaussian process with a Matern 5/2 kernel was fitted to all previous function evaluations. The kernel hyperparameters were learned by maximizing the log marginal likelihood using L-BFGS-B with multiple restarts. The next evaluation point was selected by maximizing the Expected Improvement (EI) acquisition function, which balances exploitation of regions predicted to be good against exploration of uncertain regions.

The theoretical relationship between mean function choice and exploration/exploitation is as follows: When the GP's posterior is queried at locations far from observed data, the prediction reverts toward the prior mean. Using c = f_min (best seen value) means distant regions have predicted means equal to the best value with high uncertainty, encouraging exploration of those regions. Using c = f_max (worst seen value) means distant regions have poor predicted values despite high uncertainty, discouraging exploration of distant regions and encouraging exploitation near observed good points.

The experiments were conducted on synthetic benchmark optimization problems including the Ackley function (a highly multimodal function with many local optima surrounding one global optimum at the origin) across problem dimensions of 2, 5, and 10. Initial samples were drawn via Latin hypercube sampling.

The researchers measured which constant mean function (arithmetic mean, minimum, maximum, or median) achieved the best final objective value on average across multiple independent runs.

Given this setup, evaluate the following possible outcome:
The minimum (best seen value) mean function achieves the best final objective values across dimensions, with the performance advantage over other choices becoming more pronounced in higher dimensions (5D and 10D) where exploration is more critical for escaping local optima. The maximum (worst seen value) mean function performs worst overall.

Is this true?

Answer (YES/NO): NO